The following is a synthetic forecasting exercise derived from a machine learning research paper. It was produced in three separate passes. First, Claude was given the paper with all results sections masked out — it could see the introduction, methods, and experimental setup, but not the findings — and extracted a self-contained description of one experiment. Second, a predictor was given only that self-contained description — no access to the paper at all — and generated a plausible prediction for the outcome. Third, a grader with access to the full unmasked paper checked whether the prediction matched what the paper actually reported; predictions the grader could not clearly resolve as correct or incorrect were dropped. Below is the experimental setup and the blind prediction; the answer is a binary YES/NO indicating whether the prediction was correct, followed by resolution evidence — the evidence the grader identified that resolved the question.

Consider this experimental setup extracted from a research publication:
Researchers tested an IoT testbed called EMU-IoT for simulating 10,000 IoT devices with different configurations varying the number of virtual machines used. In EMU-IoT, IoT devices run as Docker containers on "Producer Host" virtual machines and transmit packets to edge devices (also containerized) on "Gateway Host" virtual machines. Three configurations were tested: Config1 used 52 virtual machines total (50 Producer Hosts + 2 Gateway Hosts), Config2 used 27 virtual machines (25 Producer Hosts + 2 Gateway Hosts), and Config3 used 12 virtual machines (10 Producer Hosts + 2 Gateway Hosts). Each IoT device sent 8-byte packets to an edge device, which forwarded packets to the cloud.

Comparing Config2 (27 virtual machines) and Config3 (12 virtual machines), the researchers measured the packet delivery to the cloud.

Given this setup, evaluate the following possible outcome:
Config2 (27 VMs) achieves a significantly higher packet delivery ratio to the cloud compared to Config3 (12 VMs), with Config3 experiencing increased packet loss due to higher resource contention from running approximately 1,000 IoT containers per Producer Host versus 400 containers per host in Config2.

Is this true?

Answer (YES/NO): NO